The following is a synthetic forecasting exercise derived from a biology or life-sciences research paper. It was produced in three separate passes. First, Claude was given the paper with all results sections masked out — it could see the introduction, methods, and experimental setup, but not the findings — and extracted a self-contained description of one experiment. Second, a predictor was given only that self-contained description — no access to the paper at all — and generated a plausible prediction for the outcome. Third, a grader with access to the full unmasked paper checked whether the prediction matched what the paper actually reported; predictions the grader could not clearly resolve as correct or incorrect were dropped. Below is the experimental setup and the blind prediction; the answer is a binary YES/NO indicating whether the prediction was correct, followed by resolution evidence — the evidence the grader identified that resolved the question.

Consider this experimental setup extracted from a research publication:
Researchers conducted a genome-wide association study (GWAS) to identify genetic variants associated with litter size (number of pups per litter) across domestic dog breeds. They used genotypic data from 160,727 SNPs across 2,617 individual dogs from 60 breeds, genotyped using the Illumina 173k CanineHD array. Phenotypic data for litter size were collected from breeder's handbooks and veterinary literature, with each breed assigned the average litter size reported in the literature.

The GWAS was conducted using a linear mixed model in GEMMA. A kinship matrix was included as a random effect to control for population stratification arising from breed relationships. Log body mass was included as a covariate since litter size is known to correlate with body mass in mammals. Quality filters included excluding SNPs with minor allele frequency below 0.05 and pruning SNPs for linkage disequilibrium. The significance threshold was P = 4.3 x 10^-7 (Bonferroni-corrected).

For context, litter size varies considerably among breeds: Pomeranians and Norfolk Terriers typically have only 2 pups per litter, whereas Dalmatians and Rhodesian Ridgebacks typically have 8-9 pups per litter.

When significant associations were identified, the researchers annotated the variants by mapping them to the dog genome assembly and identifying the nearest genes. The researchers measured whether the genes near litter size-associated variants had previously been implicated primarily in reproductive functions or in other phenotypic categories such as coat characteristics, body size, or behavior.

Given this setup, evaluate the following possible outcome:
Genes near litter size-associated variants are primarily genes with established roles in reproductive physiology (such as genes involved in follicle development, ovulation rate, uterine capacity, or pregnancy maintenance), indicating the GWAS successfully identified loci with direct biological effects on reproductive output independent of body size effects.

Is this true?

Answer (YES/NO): NO